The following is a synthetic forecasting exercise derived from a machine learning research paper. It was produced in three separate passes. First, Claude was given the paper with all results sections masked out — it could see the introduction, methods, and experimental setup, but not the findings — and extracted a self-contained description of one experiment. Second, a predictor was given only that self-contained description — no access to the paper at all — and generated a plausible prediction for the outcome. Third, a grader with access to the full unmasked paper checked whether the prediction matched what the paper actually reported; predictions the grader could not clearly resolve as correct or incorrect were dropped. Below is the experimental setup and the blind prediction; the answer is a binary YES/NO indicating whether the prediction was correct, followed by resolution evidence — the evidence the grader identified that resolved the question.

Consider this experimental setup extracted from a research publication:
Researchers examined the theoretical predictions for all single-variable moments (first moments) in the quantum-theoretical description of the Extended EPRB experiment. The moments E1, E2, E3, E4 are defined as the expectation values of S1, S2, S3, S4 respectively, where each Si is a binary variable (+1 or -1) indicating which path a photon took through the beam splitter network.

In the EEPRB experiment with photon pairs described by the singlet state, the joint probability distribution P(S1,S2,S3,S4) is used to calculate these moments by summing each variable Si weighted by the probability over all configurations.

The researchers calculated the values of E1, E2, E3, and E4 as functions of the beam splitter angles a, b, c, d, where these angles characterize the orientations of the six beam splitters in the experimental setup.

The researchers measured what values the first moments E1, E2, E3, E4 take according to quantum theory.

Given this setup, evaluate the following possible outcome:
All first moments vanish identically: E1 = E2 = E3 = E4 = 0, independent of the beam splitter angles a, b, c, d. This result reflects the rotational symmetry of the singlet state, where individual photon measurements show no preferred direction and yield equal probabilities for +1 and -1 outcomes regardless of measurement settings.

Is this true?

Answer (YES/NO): YES